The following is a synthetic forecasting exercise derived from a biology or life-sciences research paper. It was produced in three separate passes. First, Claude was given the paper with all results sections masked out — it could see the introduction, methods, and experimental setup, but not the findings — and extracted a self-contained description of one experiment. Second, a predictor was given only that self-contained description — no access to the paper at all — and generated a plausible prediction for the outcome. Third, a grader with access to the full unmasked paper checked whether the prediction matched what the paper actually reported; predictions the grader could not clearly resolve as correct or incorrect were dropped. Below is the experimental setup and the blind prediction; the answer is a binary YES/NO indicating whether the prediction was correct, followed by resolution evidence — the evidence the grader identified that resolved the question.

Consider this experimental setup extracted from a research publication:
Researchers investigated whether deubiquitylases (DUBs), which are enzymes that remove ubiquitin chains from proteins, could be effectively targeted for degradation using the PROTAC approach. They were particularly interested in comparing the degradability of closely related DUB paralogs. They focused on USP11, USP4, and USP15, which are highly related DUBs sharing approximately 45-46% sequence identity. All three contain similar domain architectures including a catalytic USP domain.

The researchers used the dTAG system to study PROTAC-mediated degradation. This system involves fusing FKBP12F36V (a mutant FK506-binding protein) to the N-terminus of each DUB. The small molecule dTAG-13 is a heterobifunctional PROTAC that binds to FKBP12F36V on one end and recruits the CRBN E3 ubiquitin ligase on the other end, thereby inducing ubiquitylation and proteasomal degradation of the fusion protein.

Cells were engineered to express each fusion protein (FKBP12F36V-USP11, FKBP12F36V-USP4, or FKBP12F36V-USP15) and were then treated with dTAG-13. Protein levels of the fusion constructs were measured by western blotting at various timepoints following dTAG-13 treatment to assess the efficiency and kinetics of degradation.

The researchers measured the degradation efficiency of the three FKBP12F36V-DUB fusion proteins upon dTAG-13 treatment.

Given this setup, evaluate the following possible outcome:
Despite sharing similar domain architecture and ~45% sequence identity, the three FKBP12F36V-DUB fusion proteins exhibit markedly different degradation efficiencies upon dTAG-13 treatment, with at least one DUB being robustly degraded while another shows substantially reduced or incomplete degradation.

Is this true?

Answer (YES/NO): YES